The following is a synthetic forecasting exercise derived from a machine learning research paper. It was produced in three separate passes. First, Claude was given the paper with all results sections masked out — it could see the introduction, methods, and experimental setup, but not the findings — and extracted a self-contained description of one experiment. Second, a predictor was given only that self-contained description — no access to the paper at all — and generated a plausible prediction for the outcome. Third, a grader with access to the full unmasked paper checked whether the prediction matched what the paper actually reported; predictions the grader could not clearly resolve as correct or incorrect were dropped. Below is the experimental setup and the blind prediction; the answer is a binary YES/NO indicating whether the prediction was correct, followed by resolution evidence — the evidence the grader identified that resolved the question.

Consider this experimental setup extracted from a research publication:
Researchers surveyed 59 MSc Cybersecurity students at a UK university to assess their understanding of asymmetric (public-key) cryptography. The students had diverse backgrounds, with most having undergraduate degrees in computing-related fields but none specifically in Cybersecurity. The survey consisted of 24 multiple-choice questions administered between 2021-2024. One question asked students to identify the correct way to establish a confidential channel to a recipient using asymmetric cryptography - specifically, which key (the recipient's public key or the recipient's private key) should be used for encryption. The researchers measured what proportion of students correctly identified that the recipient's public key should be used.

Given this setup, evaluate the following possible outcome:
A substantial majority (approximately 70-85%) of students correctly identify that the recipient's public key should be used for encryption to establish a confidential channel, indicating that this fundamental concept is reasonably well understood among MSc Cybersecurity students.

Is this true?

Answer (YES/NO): NO